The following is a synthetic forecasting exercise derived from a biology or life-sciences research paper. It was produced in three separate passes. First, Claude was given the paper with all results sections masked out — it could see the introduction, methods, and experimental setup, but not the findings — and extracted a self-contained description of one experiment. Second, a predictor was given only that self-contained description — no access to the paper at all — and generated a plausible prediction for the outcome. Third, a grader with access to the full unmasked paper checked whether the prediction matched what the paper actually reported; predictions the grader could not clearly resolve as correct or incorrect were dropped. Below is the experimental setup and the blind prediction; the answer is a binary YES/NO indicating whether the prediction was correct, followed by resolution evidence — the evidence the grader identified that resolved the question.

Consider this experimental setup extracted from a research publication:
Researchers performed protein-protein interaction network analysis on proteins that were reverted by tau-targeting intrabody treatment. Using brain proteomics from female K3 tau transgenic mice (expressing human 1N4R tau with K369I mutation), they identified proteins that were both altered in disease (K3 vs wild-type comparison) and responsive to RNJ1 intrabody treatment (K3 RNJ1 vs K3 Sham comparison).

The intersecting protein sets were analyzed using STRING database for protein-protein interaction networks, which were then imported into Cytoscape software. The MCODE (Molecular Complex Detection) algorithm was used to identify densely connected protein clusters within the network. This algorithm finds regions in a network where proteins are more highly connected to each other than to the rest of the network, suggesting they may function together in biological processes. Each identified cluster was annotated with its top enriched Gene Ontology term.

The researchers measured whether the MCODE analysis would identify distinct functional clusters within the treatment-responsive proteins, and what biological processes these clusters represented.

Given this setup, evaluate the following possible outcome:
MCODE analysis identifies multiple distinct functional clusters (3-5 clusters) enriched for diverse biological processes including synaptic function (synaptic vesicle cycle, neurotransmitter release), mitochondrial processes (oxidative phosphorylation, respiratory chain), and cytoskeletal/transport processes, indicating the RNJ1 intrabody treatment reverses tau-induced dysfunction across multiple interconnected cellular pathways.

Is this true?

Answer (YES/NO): NO